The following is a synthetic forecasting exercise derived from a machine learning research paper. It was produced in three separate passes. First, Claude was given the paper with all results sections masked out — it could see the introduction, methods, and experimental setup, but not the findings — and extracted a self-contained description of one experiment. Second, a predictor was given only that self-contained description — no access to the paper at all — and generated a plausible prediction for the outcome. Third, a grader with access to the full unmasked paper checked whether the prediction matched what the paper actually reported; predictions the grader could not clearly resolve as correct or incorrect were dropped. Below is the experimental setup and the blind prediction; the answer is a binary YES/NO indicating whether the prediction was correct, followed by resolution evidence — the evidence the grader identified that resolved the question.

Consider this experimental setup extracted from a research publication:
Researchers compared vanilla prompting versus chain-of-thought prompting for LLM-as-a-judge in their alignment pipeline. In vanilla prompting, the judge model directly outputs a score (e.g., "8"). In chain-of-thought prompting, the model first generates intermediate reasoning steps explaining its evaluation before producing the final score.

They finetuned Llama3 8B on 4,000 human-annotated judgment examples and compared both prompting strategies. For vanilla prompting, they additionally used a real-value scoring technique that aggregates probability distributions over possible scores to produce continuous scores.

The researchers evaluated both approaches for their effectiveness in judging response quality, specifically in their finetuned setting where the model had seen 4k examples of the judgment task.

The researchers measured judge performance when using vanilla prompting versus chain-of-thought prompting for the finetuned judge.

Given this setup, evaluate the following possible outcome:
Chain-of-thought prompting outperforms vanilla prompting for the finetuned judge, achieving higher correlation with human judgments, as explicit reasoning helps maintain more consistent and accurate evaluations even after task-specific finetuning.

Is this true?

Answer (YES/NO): NO